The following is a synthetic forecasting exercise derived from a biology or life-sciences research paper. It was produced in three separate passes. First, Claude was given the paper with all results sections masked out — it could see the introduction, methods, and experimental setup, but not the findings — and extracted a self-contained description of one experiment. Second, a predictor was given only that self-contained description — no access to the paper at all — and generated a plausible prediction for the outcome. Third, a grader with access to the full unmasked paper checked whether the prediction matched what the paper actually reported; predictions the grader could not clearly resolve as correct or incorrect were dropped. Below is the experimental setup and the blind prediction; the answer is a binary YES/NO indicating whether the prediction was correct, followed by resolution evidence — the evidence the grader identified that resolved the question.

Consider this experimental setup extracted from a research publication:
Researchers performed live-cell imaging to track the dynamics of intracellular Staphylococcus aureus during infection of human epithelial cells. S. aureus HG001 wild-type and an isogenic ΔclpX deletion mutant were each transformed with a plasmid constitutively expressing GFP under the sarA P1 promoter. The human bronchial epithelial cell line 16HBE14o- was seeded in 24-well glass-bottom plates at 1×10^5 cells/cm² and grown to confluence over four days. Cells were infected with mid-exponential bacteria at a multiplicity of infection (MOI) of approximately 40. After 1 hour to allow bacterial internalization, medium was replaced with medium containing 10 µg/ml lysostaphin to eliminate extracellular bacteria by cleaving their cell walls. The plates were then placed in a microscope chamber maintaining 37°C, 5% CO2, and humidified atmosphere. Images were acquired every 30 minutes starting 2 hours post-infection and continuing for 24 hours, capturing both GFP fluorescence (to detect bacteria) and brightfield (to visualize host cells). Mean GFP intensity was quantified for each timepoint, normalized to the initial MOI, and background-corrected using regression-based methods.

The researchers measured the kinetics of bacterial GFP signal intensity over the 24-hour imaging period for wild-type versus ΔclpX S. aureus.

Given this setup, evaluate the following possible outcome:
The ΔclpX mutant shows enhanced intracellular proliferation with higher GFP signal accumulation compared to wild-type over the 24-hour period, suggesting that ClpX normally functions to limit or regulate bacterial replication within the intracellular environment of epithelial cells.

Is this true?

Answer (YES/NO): NO